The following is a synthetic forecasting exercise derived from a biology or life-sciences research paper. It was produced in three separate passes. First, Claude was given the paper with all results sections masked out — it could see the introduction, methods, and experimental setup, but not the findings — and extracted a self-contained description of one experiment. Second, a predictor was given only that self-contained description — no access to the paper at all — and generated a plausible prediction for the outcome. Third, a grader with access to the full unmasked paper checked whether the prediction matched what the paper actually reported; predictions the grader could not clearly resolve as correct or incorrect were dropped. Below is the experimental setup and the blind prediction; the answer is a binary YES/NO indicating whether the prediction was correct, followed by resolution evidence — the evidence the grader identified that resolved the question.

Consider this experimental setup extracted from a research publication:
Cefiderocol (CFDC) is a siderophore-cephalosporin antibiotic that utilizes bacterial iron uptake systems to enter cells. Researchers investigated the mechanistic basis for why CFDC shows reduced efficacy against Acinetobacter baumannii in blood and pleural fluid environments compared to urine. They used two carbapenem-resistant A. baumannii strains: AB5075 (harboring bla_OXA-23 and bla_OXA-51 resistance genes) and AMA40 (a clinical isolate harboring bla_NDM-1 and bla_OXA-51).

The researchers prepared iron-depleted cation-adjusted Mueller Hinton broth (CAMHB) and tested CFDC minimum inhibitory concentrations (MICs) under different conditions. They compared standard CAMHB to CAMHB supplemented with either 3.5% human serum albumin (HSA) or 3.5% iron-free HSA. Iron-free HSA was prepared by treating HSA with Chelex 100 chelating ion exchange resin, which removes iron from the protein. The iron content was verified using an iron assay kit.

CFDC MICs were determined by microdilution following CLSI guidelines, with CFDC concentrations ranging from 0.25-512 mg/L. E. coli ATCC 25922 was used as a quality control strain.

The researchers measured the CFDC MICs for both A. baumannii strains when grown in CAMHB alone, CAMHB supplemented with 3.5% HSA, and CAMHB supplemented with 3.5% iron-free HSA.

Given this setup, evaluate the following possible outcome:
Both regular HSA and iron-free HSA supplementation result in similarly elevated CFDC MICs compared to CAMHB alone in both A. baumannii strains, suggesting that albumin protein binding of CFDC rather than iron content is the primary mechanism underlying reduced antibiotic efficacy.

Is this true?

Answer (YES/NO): NO